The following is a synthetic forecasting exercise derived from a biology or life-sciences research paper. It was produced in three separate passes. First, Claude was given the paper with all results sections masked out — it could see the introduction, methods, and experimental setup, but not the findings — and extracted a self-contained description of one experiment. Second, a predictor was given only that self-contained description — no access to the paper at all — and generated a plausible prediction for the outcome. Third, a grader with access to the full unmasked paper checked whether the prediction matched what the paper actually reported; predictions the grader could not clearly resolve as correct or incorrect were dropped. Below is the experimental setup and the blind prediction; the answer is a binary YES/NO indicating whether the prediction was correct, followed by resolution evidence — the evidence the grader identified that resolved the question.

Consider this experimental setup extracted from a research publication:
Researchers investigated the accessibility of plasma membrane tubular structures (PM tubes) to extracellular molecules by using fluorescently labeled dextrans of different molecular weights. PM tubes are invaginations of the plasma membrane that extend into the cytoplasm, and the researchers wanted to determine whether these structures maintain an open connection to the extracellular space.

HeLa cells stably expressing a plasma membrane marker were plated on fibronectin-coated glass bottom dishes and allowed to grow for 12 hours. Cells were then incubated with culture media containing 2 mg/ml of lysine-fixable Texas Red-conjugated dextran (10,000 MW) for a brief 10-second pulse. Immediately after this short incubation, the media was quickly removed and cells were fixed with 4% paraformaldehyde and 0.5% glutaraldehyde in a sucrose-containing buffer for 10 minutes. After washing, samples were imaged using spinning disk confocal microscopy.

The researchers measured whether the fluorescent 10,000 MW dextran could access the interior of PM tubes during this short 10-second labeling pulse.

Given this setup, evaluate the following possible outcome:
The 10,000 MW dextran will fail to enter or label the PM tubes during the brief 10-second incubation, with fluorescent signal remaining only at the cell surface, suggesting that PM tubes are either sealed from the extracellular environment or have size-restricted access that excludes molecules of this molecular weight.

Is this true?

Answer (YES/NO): NO